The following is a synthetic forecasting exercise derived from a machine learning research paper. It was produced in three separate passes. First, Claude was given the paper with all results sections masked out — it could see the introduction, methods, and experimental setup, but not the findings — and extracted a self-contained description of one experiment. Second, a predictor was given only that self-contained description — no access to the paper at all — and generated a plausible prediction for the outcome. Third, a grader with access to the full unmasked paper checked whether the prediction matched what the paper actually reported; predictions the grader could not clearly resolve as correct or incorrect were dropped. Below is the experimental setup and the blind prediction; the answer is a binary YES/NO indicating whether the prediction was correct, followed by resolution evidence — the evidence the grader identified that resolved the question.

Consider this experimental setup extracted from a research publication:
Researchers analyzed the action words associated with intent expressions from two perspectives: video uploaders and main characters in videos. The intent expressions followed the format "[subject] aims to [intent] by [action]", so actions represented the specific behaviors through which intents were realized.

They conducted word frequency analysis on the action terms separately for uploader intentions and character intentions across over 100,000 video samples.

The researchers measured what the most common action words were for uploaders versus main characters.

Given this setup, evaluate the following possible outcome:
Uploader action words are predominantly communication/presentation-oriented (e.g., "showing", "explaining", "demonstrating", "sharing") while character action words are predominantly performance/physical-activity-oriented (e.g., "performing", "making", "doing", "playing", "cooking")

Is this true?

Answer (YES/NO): NO